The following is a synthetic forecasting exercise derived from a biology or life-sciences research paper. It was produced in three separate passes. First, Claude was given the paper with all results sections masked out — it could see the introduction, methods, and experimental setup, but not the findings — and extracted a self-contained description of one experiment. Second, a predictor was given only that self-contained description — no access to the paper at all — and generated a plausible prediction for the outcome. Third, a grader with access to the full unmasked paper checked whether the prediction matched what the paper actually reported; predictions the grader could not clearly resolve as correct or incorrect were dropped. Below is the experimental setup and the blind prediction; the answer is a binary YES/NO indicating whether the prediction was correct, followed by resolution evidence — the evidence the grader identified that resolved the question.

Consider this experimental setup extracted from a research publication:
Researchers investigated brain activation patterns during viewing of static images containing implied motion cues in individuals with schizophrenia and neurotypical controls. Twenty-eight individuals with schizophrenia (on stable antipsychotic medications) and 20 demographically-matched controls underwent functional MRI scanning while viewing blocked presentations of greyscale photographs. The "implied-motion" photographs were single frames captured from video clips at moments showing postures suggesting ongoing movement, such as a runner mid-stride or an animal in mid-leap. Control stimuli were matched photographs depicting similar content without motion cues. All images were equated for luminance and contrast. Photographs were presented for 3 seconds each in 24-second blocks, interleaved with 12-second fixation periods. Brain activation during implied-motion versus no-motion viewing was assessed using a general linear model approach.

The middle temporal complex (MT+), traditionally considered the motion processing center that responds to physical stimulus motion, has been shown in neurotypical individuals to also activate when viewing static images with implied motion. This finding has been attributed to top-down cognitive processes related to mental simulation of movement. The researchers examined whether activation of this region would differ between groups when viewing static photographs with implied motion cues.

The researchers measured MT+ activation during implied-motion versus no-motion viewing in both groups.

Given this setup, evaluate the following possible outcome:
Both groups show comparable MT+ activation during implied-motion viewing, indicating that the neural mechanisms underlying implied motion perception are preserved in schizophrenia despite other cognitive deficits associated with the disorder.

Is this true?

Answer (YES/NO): NO